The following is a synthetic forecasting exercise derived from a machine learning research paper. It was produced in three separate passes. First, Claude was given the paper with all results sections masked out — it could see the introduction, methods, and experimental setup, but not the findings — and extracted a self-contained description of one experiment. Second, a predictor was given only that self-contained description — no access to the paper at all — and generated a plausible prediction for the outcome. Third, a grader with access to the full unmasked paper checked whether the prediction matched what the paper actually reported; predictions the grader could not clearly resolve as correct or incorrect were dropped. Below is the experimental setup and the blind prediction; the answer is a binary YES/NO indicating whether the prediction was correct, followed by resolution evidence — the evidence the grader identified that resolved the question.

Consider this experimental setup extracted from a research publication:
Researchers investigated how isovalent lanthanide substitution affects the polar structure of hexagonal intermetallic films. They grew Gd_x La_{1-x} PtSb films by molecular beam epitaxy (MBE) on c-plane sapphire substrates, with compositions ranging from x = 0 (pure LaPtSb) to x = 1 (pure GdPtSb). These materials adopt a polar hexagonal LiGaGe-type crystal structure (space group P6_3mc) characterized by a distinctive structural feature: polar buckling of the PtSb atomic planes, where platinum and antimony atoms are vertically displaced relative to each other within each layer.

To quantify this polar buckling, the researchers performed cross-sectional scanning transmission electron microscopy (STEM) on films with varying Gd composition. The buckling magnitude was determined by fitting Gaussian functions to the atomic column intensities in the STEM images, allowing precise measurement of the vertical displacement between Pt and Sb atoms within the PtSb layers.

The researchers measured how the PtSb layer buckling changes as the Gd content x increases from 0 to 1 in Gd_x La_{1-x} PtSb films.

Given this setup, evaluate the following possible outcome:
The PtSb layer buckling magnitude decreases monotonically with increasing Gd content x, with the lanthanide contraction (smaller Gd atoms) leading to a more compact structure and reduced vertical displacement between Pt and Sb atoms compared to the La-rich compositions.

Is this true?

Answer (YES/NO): NO